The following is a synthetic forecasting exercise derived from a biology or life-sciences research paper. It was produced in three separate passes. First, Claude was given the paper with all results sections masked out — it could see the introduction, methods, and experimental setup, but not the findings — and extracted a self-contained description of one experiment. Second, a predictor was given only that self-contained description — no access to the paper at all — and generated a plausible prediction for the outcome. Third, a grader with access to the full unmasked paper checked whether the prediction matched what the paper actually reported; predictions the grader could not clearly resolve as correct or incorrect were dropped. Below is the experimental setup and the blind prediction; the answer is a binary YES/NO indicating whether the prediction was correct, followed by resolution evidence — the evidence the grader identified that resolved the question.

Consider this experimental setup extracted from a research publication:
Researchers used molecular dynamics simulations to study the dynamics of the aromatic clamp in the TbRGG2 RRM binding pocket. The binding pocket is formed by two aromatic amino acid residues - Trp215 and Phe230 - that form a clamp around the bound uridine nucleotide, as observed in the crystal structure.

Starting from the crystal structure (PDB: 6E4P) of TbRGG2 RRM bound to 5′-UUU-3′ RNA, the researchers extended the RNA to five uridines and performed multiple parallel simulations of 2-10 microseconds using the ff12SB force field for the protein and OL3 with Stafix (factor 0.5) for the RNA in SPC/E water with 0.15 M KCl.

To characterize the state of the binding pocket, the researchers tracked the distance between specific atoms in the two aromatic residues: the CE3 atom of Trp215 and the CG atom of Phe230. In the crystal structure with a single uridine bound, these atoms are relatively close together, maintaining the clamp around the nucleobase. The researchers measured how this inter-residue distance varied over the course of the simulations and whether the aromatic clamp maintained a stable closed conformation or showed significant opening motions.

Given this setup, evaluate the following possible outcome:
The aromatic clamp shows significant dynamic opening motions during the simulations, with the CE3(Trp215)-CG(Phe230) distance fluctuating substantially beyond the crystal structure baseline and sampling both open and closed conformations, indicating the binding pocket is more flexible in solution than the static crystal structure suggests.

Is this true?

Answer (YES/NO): YES